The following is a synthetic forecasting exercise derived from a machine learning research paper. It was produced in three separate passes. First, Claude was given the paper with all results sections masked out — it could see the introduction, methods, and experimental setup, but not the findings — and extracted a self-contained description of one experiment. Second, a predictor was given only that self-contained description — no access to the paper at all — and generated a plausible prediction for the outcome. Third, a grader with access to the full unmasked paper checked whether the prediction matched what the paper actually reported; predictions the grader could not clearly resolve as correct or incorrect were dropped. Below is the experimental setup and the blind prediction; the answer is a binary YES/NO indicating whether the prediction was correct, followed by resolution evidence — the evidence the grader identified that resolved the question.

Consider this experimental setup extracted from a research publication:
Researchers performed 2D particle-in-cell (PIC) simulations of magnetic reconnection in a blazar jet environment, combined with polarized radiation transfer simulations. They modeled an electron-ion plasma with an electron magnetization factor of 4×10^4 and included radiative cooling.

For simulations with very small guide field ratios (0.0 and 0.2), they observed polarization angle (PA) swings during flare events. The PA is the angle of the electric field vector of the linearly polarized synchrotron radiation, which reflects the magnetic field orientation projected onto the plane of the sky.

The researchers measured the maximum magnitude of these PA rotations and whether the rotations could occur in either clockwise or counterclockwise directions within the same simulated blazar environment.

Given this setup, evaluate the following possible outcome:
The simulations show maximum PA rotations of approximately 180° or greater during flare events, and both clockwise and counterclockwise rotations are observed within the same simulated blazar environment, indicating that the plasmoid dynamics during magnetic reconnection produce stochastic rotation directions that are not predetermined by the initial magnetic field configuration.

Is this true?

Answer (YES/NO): YES